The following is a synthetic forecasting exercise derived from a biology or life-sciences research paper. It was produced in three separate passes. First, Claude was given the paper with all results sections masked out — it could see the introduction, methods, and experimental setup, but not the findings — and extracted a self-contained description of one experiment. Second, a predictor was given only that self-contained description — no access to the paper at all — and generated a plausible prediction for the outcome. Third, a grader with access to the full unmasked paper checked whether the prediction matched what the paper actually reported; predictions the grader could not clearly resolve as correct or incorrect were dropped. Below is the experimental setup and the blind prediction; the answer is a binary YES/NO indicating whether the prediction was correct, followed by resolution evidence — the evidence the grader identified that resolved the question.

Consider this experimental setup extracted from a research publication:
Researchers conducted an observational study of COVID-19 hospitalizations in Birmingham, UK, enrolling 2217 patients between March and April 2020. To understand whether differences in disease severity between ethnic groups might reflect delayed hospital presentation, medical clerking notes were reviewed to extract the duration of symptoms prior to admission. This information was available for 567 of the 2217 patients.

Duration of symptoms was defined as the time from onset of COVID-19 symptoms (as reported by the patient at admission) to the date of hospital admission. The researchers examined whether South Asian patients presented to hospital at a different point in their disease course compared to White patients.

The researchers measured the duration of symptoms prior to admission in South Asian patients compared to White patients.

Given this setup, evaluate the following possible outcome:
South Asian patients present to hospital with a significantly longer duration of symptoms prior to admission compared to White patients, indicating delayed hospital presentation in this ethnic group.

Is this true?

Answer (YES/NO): NO